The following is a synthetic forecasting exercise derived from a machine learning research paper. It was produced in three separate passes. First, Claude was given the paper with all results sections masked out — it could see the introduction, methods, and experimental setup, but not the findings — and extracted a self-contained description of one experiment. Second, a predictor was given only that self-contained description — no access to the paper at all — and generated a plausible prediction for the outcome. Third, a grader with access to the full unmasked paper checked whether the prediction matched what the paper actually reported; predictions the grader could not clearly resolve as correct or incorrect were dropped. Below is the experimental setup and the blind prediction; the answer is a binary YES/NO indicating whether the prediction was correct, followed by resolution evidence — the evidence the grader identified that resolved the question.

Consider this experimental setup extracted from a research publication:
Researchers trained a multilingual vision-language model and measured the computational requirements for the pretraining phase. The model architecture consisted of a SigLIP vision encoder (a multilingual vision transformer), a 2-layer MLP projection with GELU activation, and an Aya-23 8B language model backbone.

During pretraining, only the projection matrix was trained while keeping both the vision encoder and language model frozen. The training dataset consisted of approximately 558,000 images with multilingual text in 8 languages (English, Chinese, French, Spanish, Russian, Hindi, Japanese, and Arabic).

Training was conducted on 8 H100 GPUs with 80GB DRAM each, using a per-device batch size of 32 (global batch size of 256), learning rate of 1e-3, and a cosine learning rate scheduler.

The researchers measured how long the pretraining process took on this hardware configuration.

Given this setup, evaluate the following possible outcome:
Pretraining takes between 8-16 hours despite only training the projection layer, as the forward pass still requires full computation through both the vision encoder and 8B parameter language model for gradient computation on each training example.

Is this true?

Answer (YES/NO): NO